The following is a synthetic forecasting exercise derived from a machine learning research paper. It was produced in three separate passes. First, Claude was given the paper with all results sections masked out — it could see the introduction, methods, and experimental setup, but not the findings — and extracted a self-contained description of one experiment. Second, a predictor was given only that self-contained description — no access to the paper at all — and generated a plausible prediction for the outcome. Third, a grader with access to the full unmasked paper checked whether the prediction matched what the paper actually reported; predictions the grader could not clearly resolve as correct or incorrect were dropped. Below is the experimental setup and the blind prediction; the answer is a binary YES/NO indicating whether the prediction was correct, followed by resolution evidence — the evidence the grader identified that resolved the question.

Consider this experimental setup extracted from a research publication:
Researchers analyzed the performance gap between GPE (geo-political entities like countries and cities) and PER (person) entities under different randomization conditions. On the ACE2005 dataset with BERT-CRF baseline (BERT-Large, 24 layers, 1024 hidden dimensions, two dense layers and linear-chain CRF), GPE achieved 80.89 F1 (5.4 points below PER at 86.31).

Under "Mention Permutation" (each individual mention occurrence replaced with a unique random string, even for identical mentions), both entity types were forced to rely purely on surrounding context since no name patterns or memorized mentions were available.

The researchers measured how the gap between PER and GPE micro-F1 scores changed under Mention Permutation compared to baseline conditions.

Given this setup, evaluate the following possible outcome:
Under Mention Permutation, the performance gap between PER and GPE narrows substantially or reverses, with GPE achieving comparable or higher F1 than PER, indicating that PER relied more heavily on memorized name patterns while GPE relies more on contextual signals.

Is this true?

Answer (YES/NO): NO